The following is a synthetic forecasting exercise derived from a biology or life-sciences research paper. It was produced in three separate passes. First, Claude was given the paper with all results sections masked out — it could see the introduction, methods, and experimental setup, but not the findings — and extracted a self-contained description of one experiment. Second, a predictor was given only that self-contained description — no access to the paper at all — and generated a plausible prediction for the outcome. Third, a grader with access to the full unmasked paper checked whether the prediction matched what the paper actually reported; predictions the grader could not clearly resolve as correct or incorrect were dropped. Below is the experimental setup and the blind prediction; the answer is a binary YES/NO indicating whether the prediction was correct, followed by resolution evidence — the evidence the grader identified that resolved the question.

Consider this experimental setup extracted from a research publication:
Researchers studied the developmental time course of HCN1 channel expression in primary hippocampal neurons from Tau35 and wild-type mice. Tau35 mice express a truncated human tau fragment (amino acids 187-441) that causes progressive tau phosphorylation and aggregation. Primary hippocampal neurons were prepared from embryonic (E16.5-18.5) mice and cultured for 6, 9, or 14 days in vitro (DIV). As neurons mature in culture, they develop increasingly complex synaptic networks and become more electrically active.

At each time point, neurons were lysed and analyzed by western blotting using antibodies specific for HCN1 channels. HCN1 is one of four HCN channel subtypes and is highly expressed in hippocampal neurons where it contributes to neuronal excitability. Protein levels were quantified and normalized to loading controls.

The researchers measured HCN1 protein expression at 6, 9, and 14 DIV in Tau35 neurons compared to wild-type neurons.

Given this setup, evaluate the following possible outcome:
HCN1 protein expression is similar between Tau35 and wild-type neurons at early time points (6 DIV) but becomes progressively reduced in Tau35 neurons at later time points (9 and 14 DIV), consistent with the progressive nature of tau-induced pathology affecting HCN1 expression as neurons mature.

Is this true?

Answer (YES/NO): NO